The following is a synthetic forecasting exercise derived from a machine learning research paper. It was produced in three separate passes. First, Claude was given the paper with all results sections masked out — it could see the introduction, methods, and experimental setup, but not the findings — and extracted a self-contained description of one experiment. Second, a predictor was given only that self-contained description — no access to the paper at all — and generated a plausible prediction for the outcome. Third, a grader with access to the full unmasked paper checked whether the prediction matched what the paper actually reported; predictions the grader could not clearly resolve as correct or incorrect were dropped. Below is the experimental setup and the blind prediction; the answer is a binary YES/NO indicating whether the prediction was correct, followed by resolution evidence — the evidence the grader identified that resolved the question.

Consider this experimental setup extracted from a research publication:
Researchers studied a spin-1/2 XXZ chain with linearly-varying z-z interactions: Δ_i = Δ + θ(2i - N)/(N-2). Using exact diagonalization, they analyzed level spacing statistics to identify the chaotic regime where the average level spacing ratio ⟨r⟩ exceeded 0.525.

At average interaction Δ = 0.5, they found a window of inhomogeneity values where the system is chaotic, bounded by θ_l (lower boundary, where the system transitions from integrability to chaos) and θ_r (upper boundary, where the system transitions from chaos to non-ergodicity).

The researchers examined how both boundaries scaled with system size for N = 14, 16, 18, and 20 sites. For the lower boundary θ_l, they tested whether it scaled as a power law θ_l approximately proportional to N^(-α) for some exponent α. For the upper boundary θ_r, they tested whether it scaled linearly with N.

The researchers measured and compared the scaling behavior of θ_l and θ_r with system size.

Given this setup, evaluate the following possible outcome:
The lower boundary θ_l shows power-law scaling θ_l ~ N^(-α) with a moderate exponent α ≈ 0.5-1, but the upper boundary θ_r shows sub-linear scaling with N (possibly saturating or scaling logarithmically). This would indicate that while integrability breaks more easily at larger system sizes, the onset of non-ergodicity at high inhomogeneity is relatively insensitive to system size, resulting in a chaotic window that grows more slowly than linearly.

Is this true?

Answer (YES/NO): NO